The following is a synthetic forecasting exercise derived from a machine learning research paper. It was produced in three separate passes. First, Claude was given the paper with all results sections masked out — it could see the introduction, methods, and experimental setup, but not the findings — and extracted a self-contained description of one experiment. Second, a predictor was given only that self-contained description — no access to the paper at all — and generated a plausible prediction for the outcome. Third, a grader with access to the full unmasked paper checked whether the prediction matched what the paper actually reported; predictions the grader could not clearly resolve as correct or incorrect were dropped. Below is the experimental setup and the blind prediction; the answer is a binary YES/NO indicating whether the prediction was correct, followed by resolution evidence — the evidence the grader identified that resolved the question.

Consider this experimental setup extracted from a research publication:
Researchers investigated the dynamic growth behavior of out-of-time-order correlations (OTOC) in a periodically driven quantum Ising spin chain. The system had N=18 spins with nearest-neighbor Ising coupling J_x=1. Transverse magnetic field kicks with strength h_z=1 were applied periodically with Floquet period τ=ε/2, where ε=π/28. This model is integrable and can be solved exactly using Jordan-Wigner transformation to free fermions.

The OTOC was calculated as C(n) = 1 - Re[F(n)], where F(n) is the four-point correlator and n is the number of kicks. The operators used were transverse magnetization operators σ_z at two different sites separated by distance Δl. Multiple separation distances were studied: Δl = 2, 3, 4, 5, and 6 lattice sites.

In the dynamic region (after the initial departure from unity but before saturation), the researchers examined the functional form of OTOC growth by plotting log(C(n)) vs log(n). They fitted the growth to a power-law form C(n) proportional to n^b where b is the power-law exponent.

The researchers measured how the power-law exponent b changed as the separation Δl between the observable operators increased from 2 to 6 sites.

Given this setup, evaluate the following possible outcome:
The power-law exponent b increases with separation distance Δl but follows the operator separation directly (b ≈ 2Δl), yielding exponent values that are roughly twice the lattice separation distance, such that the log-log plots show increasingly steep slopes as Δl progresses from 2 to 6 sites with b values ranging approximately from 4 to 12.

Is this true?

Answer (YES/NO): NO